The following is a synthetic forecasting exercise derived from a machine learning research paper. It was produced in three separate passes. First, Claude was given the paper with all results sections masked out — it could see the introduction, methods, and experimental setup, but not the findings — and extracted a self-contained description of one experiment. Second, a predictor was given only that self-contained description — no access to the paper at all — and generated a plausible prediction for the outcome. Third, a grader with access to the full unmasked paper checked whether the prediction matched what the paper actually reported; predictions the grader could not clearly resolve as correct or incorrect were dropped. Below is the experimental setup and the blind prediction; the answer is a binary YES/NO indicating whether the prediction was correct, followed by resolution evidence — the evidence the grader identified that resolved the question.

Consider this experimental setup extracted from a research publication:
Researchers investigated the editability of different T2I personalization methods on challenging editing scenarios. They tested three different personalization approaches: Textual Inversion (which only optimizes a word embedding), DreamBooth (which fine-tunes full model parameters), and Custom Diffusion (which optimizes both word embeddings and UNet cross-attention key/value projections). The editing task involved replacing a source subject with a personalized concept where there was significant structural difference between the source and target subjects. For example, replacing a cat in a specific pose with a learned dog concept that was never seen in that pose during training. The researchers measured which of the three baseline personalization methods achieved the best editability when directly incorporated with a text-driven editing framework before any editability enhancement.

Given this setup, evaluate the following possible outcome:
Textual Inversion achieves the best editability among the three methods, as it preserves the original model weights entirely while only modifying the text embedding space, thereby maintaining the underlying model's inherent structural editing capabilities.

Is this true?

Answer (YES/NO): YES